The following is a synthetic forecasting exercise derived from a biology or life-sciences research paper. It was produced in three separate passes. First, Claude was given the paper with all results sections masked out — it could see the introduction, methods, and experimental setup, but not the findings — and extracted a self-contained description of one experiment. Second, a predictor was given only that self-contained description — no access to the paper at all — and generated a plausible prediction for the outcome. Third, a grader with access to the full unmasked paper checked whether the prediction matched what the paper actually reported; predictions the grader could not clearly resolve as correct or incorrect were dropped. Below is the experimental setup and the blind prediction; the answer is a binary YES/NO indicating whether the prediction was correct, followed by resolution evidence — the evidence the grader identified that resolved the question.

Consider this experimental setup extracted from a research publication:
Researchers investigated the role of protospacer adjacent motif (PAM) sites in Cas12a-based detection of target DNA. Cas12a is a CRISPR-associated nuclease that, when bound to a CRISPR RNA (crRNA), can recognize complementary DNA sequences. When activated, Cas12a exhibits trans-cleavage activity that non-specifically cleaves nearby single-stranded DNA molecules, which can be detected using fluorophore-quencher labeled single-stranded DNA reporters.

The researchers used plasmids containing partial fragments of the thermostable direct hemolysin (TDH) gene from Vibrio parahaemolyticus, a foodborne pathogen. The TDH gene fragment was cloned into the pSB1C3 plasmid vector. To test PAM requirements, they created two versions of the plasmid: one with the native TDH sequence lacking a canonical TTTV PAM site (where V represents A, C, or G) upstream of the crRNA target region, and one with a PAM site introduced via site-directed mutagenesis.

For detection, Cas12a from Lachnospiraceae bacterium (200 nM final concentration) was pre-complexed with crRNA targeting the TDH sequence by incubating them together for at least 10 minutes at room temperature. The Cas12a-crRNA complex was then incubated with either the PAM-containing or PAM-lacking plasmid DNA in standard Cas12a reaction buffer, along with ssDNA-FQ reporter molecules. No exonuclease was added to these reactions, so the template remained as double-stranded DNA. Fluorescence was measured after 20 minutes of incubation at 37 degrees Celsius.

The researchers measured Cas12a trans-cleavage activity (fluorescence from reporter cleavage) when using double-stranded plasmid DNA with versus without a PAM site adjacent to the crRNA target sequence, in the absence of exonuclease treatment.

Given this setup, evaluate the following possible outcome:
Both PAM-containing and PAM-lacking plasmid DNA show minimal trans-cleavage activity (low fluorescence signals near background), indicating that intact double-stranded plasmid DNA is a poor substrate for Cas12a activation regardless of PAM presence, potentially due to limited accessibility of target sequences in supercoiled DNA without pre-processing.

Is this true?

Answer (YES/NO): NO